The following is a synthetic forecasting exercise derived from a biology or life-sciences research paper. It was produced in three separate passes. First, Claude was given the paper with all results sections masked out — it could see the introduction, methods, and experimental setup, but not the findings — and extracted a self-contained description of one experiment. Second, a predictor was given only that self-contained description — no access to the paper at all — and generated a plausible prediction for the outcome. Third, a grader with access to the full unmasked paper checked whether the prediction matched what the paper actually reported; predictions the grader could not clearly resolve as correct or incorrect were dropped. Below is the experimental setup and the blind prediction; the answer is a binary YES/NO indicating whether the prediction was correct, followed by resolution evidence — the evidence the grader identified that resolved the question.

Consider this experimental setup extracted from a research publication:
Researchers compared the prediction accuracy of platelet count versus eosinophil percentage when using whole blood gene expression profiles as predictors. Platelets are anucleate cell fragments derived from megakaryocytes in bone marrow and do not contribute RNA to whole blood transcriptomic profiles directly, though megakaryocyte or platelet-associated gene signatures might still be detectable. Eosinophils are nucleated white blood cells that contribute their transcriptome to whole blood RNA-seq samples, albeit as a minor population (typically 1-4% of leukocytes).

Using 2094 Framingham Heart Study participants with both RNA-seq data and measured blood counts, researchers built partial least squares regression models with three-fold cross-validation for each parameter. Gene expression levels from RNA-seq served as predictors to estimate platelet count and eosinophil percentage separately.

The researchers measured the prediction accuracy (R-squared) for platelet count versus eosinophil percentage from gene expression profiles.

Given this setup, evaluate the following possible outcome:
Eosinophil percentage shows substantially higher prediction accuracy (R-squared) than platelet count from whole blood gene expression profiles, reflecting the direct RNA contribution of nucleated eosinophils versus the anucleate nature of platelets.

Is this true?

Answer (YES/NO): YES